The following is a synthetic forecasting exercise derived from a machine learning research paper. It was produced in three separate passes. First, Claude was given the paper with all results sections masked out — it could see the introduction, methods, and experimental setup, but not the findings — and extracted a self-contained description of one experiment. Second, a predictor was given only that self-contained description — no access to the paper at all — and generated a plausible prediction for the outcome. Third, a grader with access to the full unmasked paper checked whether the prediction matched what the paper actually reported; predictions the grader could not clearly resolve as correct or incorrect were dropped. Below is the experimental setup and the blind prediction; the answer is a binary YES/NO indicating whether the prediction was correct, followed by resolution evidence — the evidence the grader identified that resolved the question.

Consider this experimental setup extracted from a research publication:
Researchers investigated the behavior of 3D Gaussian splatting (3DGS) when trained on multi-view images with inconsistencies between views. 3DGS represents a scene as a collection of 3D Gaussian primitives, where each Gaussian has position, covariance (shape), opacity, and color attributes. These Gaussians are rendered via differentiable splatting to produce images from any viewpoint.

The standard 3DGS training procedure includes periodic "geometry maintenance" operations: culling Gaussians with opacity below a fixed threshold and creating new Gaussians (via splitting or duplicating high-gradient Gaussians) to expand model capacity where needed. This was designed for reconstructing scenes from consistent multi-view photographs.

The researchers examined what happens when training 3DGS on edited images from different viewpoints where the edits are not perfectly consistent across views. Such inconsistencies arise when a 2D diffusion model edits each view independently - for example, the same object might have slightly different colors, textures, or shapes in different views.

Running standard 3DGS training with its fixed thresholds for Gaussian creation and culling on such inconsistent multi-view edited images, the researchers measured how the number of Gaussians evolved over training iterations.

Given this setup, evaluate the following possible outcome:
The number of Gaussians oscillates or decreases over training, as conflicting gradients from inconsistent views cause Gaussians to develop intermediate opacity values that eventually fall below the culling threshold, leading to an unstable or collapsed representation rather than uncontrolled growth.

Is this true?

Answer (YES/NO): NO